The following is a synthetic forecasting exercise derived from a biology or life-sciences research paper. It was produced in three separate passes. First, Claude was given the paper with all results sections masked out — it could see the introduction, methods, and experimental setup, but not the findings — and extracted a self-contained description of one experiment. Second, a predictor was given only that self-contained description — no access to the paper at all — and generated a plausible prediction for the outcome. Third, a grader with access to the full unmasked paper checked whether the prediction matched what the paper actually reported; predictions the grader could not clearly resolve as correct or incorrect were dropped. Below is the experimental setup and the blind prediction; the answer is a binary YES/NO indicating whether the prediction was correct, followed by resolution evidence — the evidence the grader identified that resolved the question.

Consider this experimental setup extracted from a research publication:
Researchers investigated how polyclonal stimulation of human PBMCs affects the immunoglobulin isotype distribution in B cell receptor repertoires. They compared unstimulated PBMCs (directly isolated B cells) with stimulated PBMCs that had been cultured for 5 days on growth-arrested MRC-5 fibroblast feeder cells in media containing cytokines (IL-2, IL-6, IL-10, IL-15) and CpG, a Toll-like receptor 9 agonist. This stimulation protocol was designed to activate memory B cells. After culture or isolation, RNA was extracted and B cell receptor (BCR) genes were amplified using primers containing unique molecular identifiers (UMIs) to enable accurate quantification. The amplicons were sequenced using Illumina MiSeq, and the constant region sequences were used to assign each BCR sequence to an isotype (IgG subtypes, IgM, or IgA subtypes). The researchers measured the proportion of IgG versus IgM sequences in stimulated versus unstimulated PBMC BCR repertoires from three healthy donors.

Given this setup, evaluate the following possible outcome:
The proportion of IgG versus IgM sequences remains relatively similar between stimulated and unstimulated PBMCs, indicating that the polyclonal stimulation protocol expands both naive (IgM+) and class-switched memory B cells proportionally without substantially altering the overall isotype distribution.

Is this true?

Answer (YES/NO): NO